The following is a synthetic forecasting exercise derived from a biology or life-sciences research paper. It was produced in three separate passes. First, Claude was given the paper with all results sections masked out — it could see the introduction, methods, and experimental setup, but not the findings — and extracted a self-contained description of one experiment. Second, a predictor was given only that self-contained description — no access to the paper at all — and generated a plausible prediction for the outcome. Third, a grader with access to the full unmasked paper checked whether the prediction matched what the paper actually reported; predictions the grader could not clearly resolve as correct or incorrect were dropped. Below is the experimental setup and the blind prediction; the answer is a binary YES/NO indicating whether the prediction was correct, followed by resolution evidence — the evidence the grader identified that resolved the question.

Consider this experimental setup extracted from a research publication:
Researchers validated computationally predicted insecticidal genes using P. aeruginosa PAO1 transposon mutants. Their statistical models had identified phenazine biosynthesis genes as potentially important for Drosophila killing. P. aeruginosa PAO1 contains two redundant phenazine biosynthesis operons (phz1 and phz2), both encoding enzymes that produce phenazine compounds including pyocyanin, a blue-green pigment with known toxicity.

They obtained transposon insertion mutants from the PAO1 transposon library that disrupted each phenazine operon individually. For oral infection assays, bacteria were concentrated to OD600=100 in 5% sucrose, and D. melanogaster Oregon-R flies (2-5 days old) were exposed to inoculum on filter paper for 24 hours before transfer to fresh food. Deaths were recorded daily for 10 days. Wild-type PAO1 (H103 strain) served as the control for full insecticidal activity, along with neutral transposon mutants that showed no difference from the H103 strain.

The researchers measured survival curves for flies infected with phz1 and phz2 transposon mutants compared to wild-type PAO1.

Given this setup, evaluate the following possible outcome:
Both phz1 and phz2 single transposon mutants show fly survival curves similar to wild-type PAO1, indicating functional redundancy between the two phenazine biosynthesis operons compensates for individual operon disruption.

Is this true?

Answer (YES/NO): NO